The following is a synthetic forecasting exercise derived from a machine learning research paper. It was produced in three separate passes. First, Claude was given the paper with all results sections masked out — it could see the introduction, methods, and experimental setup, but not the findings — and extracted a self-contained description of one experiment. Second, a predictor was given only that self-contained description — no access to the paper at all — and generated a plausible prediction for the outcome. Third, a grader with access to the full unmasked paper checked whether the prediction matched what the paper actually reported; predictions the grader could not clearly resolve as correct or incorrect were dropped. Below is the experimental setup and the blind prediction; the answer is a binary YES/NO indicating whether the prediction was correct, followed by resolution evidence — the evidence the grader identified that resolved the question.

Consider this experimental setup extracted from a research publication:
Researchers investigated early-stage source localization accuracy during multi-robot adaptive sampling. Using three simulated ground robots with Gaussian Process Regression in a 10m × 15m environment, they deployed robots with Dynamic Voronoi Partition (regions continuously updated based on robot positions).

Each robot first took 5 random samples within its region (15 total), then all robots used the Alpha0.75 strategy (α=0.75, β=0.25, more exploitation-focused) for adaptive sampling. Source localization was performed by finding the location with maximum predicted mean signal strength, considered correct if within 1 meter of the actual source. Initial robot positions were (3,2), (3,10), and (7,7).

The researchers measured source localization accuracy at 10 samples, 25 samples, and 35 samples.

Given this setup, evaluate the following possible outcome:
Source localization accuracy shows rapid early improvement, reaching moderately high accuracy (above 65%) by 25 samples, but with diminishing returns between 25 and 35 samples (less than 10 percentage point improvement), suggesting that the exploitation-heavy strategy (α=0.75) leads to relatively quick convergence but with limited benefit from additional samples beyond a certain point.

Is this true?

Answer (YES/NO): NO